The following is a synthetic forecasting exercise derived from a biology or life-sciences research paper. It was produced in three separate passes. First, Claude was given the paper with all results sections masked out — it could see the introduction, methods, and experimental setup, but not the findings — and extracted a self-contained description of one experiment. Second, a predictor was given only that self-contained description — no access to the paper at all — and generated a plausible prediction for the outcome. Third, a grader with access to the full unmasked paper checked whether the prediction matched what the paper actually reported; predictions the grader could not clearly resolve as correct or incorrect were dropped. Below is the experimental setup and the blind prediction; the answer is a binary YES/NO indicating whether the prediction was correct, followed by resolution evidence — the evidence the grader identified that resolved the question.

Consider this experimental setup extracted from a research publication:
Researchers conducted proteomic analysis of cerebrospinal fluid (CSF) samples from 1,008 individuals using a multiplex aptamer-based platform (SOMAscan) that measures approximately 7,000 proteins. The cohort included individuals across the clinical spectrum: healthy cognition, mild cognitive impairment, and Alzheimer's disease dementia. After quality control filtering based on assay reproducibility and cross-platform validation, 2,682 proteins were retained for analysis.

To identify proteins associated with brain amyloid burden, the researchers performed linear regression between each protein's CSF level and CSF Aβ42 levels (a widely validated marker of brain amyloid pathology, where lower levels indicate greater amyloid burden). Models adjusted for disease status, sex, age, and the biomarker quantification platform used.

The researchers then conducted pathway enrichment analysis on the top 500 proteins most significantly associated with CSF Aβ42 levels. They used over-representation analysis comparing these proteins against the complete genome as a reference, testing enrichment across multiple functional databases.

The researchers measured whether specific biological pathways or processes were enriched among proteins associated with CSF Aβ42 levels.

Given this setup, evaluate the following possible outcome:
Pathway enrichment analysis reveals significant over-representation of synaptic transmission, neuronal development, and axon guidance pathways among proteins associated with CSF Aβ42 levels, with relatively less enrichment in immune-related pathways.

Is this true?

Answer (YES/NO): YES